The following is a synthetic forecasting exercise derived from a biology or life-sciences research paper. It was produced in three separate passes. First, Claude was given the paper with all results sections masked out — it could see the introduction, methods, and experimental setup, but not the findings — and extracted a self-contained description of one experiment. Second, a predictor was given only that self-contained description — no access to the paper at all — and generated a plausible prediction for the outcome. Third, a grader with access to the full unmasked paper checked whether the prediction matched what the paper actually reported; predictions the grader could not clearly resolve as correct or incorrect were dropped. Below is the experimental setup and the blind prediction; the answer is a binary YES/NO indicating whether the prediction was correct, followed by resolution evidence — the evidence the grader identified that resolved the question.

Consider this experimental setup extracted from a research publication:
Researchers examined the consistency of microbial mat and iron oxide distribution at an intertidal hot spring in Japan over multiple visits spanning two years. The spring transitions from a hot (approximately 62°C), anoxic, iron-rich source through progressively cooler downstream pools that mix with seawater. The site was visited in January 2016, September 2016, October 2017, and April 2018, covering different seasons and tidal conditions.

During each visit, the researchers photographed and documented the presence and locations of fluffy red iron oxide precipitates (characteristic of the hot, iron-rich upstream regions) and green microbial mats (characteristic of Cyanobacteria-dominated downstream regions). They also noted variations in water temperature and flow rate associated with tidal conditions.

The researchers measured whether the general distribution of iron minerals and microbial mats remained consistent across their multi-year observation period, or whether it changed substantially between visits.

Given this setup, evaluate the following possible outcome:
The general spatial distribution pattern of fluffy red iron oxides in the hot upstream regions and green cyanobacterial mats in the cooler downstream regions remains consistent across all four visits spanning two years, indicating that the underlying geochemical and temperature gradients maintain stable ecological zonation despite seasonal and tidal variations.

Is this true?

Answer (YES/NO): YES